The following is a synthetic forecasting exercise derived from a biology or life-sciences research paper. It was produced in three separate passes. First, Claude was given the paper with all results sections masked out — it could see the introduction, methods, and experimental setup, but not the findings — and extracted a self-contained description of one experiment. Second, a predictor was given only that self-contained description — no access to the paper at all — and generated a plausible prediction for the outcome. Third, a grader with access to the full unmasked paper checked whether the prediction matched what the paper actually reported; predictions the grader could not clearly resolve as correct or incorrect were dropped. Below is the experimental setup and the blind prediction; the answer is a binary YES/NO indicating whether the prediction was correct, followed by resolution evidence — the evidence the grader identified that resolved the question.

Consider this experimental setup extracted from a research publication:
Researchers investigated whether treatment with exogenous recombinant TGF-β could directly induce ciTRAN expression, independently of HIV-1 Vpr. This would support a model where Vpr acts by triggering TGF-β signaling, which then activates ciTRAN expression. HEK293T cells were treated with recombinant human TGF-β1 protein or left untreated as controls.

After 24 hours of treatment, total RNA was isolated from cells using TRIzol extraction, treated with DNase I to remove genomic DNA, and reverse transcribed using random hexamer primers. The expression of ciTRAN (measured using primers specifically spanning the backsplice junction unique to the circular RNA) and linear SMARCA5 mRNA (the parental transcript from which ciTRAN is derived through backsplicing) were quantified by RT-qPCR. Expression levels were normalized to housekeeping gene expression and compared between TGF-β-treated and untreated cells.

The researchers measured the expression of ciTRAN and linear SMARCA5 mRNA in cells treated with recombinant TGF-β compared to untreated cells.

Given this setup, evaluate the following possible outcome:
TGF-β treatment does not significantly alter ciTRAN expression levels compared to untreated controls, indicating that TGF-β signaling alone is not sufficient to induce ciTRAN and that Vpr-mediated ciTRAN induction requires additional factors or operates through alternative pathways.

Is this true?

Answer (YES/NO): NO